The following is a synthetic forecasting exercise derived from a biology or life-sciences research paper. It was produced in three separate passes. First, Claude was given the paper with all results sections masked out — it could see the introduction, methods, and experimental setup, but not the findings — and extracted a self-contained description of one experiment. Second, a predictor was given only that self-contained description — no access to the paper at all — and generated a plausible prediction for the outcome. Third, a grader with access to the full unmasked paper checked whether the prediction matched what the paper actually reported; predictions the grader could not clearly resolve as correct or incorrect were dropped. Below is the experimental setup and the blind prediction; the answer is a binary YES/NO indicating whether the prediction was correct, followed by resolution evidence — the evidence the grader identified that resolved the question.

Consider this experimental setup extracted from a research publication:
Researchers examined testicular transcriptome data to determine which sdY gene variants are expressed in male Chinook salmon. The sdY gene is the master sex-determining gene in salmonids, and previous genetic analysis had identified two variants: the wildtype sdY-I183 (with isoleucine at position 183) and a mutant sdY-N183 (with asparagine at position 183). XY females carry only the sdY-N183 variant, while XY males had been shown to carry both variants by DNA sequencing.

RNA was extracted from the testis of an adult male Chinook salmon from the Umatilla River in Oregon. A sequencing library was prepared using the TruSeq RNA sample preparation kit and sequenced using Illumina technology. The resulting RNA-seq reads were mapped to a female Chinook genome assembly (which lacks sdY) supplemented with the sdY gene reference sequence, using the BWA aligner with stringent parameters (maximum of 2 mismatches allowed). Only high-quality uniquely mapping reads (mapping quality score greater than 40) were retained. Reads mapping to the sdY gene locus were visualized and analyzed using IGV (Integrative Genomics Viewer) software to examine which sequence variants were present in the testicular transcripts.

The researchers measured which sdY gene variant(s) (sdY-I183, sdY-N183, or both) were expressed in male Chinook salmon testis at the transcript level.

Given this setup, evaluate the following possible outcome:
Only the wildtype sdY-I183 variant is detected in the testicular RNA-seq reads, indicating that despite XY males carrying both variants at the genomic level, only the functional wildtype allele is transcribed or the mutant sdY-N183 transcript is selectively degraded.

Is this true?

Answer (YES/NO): NO